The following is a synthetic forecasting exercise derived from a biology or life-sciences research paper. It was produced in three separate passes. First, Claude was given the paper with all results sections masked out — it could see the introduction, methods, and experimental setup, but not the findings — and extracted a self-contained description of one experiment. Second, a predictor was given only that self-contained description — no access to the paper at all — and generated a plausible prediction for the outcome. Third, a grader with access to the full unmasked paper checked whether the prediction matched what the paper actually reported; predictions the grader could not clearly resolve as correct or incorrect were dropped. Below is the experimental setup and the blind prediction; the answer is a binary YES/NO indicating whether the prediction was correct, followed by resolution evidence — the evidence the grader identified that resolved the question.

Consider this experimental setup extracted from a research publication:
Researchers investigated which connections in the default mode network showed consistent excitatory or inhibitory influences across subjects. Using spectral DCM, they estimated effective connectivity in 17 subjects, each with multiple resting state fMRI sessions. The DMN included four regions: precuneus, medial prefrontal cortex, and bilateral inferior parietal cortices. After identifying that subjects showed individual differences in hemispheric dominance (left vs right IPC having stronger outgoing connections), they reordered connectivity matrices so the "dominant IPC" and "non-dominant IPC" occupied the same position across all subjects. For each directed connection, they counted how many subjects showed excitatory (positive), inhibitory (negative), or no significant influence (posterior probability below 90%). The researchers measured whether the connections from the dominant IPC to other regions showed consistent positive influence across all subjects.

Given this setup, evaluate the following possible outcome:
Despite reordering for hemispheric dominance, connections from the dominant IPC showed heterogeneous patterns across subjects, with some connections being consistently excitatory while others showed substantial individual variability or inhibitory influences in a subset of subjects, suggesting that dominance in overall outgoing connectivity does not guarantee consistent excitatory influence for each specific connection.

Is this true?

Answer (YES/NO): NO